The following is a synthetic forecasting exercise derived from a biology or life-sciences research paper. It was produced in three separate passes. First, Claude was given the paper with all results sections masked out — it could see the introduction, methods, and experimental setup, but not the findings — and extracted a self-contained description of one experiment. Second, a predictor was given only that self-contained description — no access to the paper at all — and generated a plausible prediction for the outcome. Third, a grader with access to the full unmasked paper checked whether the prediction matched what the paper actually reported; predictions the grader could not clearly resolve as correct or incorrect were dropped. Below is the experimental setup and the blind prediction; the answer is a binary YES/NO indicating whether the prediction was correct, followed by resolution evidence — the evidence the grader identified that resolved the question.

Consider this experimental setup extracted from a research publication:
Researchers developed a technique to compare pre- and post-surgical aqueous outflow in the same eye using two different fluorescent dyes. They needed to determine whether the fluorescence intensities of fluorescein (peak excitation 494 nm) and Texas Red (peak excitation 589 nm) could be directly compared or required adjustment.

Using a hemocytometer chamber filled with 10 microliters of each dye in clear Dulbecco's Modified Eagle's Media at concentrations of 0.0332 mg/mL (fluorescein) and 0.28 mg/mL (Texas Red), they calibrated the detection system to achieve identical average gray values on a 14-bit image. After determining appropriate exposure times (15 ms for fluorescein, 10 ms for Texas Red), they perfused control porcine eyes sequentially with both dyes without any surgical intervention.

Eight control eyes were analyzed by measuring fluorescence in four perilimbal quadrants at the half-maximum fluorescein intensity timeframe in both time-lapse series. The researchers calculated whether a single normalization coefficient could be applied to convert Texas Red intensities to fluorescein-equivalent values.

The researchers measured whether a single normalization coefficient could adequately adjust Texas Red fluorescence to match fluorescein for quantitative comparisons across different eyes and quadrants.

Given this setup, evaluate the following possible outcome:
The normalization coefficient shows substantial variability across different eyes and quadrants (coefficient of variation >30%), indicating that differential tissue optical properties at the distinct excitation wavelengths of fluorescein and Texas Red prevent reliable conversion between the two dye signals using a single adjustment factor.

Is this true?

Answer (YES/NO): NO